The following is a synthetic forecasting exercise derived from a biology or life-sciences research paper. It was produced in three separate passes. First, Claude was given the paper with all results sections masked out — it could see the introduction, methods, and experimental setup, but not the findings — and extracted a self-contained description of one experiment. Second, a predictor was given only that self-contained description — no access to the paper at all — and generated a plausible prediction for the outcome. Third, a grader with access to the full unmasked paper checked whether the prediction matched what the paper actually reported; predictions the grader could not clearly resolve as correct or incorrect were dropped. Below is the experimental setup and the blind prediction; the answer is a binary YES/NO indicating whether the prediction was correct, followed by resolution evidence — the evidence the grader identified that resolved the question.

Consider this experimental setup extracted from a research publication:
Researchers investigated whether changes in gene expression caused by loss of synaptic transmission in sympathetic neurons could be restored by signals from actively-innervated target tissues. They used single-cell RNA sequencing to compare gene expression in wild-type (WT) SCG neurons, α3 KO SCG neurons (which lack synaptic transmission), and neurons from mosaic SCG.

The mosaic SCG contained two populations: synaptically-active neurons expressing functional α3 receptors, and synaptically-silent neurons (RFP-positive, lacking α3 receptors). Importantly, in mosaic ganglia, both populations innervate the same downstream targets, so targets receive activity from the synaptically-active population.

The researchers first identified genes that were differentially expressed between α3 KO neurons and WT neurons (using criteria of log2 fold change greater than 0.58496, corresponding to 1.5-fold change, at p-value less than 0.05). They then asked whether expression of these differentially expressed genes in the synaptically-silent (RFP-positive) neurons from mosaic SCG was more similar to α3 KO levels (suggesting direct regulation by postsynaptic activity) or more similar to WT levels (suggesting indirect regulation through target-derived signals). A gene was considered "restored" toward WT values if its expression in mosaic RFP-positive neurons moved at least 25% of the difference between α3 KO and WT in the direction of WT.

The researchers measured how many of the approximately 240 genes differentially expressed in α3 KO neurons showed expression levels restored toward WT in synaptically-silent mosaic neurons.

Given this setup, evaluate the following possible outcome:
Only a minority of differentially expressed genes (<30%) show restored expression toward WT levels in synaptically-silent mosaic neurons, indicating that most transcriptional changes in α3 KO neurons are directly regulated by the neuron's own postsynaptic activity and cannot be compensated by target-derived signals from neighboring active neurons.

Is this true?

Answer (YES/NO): NO